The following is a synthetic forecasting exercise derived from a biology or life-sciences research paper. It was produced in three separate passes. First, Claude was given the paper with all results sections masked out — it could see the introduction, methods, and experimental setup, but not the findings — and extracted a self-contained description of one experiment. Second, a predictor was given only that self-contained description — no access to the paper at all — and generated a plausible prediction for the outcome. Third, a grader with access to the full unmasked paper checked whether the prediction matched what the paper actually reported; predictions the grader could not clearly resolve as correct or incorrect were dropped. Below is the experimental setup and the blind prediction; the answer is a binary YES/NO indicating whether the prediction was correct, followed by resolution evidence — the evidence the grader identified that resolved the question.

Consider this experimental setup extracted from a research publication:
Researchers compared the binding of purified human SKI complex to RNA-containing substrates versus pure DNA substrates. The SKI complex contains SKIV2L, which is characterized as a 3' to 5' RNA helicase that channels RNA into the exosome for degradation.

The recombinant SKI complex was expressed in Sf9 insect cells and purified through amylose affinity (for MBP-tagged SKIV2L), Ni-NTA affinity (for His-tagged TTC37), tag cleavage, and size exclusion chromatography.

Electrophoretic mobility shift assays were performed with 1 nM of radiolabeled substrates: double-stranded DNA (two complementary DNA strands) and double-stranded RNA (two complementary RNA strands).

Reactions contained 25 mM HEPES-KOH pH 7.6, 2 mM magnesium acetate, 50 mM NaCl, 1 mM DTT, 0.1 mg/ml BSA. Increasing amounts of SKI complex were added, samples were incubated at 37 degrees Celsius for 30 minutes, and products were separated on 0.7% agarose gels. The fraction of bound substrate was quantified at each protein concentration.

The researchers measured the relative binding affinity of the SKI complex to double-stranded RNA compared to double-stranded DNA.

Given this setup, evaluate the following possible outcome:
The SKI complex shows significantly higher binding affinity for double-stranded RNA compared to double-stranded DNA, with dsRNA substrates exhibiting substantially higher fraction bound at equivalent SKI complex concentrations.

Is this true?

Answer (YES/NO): NO